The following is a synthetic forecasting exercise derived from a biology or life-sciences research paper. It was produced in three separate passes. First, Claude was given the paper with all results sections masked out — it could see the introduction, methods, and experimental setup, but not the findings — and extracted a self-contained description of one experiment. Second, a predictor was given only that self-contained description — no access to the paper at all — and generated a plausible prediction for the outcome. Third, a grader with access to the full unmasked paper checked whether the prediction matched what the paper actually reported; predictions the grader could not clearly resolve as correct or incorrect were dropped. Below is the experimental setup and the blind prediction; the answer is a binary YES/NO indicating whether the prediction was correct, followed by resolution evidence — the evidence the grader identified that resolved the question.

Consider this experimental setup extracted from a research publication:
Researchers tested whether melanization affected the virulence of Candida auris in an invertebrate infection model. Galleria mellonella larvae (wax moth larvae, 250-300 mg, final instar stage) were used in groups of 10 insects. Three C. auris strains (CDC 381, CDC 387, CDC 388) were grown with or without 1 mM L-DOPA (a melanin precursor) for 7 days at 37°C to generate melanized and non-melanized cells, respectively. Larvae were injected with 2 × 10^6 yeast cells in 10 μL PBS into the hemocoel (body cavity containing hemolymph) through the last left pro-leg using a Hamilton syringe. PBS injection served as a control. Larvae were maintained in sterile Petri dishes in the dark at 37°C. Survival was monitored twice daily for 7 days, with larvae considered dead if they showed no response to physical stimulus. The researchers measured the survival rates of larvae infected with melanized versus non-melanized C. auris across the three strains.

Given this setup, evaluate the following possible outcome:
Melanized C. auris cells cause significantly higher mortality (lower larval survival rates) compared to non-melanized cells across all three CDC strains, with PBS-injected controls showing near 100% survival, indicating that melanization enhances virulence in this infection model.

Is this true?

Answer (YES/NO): NO